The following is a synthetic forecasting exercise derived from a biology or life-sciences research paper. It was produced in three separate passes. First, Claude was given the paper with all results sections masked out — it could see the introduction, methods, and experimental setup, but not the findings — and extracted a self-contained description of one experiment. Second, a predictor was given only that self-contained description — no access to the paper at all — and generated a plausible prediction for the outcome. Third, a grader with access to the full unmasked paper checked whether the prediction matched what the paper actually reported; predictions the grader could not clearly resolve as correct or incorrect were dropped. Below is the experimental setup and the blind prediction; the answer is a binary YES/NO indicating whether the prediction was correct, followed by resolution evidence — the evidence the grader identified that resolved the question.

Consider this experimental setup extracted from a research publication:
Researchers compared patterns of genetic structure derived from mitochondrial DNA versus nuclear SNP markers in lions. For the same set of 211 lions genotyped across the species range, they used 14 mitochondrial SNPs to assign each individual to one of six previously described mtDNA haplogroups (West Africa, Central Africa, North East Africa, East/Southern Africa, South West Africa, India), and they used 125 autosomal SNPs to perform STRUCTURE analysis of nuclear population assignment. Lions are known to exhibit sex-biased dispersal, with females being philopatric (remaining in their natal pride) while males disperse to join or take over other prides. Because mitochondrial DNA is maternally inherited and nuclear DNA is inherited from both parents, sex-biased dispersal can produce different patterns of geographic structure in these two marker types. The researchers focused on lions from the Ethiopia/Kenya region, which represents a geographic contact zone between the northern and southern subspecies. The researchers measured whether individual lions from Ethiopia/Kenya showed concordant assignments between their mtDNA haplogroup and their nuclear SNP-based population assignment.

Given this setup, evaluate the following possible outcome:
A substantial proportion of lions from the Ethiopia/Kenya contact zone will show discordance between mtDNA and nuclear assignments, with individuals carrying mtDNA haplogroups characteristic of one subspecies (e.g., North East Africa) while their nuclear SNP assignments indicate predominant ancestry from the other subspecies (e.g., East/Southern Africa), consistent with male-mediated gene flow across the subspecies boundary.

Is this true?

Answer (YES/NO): YES